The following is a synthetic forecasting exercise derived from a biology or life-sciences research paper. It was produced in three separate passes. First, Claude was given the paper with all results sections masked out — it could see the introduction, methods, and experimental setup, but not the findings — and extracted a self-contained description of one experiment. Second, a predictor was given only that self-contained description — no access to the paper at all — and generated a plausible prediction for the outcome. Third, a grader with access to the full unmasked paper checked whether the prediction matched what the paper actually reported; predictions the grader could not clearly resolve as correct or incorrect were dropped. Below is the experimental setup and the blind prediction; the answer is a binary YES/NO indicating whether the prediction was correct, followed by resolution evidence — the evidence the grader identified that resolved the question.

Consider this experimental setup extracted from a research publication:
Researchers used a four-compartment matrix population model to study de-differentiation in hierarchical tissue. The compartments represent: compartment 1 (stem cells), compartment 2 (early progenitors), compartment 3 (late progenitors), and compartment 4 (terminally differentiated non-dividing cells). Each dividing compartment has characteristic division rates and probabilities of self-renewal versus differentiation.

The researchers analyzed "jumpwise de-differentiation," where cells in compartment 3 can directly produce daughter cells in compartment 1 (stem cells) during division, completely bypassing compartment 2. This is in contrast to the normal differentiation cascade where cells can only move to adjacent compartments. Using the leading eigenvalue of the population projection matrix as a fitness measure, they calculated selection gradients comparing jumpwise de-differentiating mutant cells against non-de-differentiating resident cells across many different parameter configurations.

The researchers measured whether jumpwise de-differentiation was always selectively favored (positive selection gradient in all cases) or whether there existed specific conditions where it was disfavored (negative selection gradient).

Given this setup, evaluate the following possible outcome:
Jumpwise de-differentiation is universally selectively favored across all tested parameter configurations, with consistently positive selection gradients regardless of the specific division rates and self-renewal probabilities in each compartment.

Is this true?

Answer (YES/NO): NO